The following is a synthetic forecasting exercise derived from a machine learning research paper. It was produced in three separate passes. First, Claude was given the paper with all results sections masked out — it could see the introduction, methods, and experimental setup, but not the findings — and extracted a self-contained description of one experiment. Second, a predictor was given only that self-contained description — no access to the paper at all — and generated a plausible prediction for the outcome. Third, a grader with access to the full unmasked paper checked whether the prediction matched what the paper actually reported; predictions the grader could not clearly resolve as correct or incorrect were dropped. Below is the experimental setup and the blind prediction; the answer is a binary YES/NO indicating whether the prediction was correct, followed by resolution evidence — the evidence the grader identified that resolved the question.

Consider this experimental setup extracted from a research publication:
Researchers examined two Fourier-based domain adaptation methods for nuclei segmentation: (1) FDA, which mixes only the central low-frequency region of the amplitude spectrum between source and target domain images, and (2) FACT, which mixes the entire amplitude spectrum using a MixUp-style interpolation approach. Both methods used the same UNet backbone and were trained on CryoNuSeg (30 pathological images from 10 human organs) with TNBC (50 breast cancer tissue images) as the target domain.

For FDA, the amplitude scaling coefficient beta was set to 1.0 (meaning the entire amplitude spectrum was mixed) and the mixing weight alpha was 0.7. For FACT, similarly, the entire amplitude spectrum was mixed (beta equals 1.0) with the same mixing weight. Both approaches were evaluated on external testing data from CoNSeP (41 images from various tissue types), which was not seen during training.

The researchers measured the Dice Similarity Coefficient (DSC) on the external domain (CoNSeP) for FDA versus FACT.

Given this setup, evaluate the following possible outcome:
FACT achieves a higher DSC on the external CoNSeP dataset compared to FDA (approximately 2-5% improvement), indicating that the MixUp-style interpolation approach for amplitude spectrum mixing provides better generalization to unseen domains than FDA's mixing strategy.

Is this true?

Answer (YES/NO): NO